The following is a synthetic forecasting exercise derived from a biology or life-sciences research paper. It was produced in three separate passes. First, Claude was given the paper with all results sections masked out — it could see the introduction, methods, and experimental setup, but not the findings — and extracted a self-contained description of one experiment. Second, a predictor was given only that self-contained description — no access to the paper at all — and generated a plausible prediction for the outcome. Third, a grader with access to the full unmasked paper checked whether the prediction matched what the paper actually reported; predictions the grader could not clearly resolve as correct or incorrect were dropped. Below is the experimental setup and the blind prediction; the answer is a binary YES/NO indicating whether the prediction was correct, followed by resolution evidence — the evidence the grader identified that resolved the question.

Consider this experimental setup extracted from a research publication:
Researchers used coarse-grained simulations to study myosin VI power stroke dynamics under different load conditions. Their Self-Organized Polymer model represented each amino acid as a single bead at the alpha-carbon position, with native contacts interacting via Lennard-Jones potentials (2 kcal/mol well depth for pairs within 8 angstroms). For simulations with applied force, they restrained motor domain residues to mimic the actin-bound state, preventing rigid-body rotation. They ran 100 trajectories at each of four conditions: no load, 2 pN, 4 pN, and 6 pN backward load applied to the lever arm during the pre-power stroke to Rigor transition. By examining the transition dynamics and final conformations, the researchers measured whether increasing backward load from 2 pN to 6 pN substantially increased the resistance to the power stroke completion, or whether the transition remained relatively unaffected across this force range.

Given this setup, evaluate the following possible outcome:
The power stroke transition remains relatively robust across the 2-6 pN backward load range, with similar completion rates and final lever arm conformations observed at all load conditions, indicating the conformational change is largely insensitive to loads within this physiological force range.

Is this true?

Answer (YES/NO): NO